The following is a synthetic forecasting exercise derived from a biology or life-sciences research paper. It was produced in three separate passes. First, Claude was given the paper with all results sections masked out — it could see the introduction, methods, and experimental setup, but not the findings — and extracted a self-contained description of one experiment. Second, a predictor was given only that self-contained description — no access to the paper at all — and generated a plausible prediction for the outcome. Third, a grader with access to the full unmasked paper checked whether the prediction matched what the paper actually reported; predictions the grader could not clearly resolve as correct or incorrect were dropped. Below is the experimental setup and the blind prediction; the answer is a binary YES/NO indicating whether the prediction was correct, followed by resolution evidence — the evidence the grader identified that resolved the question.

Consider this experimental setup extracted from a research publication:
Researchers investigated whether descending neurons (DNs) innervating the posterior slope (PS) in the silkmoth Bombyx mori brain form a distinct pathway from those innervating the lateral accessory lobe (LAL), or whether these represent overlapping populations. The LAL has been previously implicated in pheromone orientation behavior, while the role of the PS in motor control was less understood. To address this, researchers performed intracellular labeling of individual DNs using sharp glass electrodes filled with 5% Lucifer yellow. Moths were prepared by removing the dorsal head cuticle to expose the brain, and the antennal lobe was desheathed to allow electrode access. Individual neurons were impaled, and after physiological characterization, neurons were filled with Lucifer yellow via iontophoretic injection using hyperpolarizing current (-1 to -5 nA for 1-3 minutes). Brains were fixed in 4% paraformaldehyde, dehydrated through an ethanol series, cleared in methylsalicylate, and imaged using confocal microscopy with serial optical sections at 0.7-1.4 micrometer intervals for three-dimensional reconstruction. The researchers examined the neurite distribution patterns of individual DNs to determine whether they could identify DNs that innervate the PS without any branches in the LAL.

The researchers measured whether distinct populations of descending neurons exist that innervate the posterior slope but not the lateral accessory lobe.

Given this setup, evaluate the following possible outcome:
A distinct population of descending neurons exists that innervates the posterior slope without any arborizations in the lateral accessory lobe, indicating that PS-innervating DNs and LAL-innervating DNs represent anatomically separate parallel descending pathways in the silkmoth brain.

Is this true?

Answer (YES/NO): YES